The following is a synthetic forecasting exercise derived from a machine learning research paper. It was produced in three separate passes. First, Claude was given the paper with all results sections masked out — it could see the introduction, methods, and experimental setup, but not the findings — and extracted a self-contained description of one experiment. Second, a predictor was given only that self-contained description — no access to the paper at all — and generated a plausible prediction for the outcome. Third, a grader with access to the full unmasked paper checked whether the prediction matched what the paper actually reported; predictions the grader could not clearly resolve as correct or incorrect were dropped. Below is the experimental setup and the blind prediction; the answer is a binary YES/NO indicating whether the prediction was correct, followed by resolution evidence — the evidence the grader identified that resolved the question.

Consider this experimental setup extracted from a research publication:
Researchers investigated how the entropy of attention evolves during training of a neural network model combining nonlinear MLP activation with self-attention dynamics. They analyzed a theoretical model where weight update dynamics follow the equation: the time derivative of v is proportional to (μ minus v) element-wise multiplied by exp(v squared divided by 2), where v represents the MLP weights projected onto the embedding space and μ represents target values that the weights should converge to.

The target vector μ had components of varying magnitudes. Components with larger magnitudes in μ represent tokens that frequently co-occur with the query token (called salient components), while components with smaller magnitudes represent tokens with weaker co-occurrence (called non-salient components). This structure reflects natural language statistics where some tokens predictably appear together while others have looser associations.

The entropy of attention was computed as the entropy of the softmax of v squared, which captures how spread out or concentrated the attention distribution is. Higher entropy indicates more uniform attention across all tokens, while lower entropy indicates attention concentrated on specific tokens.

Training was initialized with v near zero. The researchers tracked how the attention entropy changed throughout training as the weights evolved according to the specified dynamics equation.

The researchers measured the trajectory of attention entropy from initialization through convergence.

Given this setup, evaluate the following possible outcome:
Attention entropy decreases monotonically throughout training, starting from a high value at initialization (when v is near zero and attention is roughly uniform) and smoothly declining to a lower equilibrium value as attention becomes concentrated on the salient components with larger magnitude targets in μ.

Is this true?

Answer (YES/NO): NO